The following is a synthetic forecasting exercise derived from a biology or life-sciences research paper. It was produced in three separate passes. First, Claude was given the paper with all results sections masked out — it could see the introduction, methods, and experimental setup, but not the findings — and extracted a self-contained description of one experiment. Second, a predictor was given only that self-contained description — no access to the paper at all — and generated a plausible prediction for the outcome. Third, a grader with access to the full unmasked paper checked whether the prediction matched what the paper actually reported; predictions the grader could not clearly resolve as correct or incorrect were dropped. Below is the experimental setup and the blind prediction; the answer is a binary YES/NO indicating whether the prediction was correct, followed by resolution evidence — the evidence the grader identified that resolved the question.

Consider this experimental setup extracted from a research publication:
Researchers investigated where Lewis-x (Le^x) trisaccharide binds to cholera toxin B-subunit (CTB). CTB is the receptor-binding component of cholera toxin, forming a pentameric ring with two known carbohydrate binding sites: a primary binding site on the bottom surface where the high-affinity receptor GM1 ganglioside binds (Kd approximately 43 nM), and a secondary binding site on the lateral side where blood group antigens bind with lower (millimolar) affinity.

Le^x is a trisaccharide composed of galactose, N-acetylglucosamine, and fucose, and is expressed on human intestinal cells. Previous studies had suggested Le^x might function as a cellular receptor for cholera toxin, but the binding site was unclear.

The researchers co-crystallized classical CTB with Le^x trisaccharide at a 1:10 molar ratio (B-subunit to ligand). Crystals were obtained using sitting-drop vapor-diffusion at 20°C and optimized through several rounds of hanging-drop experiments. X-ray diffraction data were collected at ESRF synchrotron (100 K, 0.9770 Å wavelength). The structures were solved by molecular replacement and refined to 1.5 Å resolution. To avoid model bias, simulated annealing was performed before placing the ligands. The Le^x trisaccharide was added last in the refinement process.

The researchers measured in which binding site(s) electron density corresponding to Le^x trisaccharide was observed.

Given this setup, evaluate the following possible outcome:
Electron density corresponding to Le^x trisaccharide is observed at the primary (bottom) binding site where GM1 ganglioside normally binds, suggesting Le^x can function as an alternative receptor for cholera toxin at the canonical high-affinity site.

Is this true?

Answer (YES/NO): NO